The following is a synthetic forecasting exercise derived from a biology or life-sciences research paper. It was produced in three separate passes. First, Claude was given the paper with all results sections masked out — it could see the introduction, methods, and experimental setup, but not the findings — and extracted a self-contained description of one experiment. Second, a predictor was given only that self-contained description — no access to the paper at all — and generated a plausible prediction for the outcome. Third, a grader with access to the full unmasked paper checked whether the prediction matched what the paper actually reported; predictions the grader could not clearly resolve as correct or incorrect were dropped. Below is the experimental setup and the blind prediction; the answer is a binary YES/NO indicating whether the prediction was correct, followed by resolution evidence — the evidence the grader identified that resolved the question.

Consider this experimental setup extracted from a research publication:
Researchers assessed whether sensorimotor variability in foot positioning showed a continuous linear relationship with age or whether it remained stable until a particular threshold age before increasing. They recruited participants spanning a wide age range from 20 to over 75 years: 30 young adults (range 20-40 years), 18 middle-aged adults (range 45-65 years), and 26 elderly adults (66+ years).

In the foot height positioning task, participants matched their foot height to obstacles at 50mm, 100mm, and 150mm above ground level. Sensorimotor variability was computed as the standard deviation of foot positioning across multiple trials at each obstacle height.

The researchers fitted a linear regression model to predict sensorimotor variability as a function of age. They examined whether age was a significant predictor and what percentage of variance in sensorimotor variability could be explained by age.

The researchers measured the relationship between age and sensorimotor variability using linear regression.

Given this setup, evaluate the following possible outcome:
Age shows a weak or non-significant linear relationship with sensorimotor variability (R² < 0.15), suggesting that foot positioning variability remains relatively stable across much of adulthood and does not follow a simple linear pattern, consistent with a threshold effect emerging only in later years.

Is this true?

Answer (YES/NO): NO